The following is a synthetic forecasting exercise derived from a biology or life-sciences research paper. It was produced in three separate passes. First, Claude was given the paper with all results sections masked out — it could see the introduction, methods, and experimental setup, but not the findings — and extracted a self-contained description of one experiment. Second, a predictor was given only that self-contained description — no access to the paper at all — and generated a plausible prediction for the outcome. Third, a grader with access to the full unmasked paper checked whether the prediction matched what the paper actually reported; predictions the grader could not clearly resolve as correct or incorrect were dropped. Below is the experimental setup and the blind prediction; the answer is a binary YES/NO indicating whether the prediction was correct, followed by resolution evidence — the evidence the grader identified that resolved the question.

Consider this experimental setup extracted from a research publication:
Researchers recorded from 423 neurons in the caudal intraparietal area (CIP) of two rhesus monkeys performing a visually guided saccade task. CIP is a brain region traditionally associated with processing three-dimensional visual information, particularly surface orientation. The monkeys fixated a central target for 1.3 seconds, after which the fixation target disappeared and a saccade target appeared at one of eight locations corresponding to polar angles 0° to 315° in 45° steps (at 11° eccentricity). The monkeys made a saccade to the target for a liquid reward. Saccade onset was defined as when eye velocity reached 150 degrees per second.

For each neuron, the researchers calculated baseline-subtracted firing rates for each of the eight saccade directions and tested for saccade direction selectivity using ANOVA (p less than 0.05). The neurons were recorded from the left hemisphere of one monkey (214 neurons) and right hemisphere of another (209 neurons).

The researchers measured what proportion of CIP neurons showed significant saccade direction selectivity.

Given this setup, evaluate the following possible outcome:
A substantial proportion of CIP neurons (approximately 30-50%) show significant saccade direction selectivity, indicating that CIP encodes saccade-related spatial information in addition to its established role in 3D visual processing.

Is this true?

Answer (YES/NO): NO